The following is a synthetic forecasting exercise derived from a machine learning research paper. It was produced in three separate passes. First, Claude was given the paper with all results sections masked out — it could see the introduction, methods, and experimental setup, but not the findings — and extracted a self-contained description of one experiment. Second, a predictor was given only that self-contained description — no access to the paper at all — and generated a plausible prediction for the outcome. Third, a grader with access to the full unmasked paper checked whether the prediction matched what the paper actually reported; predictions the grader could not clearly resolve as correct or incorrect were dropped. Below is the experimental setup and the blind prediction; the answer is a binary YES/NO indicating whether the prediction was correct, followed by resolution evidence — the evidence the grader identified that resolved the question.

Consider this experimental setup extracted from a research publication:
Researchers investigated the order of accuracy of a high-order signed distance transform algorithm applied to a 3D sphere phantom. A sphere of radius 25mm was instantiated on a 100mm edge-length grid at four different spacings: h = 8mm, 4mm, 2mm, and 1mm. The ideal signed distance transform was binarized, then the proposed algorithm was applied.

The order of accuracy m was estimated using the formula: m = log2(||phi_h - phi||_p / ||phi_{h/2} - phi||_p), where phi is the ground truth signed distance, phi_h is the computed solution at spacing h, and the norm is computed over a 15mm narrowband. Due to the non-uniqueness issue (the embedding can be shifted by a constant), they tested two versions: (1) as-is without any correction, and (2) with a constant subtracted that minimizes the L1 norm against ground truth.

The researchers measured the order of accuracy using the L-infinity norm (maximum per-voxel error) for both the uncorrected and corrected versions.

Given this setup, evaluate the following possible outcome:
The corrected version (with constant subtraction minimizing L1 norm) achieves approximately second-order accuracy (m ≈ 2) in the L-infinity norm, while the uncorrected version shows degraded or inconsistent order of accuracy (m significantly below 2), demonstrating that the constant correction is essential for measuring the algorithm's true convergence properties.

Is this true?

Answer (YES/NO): NO